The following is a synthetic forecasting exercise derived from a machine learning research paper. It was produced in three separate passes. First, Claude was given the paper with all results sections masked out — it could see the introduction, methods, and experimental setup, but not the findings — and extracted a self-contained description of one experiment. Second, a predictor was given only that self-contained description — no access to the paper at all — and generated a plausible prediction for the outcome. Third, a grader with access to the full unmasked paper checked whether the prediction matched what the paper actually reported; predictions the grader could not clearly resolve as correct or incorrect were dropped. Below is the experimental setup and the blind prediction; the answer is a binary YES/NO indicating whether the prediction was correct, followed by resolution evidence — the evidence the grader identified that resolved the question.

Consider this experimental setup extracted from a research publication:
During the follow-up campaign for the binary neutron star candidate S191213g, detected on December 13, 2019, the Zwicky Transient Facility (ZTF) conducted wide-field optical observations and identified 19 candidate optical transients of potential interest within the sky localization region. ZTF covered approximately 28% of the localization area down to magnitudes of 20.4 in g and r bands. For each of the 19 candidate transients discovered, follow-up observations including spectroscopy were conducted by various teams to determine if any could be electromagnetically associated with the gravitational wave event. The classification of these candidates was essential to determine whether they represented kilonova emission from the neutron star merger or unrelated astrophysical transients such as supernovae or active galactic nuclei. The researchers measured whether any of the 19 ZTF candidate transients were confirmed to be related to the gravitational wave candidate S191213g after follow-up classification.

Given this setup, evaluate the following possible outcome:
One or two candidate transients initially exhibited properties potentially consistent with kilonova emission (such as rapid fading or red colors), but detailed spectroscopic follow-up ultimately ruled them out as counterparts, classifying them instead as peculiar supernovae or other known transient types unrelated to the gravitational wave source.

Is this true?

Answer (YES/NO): NO